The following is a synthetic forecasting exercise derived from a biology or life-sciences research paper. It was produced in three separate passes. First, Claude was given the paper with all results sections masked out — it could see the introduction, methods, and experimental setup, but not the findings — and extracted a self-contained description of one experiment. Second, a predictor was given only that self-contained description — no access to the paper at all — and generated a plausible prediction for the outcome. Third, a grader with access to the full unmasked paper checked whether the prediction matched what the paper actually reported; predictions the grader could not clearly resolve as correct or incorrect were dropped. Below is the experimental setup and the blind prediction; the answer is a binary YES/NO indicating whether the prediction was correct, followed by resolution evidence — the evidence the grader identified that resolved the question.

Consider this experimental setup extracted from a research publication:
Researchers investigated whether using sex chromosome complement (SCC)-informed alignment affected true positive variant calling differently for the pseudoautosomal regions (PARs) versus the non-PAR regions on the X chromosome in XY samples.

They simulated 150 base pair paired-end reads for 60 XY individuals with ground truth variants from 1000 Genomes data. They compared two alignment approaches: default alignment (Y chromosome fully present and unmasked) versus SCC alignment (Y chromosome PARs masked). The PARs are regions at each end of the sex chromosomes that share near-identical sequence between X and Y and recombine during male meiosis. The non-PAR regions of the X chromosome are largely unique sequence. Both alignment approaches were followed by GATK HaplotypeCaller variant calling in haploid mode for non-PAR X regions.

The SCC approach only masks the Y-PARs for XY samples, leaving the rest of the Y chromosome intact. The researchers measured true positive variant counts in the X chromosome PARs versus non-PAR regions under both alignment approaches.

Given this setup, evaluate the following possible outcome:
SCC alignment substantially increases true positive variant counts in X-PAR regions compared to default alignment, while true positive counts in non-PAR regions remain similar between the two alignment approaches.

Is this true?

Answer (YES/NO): YES